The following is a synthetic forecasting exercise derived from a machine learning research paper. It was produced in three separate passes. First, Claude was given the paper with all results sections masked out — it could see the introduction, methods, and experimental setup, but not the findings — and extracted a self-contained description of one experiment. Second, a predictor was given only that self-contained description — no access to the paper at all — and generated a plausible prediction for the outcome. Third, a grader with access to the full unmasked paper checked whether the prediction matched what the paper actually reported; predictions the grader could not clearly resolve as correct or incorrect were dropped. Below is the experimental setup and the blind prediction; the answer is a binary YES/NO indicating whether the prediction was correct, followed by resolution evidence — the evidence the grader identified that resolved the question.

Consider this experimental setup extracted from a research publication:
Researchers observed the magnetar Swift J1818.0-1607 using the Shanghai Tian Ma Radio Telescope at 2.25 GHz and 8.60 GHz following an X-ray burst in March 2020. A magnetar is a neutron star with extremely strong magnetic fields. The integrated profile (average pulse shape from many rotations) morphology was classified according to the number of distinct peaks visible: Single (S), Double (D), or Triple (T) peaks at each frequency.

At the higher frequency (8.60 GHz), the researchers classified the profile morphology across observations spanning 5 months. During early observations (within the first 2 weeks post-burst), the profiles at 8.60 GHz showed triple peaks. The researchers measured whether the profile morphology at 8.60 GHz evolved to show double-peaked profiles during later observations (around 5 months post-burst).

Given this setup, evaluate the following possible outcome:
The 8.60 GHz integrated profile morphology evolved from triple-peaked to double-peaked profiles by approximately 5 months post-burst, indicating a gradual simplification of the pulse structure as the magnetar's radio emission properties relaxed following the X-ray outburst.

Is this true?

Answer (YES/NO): NO